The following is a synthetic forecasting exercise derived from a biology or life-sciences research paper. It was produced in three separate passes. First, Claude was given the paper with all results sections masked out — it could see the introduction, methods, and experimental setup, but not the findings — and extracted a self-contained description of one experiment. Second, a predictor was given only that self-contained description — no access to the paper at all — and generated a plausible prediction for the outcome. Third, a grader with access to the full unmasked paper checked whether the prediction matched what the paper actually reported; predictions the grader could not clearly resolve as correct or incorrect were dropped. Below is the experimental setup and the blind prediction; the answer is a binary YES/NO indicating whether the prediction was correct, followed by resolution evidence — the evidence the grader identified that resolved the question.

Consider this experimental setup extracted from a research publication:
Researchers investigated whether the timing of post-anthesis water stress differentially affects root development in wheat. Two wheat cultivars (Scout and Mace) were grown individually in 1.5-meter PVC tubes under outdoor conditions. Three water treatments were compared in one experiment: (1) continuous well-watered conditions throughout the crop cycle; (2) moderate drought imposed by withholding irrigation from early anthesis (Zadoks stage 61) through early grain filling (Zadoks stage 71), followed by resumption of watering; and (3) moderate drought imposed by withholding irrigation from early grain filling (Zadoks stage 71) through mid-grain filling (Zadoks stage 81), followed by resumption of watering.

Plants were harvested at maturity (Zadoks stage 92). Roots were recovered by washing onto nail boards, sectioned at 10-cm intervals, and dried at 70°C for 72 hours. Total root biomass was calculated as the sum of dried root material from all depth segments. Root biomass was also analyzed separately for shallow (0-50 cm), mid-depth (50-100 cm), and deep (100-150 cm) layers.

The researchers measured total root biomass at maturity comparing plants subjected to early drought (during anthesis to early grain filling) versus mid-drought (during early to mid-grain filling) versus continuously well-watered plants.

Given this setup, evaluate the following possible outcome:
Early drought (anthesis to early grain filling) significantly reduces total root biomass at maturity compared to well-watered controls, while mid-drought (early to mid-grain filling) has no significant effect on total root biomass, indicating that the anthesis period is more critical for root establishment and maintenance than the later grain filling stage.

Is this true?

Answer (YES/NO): NO